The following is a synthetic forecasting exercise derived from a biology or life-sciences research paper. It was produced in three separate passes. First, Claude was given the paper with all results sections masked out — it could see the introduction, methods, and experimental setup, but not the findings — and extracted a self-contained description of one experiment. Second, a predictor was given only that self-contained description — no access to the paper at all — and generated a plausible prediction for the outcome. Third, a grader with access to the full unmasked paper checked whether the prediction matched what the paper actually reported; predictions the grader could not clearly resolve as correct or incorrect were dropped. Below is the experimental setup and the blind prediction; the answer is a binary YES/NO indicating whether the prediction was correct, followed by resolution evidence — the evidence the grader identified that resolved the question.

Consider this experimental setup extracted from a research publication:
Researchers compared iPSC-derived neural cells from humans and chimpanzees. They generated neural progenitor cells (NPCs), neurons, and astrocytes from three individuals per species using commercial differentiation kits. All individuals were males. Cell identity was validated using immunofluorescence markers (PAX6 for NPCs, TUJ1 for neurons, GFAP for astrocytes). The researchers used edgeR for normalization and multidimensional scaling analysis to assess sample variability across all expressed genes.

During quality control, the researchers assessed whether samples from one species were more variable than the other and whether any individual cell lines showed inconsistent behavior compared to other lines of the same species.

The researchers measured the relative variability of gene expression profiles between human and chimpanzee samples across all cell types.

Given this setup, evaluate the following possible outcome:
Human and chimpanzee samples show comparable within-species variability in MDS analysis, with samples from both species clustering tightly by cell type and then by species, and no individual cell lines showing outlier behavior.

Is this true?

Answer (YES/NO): NO